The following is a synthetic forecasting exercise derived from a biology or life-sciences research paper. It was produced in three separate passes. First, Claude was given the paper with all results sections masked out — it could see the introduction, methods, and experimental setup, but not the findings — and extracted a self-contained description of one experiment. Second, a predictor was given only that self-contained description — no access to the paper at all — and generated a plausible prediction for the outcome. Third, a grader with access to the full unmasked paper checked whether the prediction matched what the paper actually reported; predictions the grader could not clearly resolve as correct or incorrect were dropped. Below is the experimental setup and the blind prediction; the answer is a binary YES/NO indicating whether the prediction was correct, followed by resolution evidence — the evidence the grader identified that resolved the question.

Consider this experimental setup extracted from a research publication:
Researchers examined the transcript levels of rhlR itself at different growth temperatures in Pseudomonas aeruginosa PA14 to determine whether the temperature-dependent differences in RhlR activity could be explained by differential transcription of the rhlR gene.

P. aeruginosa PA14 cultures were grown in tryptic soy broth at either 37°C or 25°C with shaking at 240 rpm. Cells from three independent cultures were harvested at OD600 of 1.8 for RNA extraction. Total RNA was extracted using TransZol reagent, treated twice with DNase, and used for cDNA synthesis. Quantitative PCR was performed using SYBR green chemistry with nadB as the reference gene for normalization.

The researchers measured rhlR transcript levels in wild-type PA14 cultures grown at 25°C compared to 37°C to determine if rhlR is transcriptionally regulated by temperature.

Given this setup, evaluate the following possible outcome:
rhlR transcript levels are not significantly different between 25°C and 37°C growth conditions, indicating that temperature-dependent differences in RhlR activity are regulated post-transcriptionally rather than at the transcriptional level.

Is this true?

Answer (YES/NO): YES